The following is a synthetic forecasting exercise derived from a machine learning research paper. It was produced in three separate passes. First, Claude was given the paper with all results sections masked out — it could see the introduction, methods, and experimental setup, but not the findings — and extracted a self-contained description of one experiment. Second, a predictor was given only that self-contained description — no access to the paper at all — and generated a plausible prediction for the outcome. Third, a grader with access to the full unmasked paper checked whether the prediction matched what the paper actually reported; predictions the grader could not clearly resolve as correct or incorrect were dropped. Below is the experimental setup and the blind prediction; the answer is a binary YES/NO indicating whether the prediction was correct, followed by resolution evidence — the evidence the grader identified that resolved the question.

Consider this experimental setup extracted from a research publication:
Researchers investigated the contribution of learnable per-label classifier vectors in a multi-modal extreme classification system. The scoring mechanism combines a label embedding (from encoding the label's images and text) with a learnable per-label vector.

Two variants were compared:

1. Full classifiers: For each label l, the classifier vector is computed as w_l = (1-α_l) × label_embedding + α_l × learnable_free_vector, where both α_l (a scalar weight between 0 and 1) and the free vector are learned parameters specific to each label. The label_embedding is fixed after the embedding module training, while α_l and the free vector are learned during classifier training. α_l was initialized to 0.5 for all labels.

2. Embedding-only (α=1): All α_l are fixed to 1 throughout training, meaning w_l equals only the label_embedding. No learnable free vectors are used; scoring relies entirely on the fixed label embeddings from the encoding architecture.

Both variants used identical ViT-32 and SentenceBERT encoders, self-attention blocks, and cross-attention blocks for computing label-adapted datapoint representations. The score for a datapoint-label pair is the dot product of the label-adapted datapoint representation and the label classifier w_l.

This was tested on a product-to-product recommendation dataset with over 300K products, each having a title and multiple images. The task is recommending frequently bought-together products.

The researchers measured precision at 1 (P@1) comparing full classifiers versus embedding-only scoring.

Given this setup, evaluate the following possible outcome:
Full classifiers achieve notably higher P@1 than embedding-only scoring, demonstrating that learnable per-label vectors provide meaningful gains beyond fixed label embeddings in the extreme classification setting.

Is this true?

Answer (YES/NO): YES